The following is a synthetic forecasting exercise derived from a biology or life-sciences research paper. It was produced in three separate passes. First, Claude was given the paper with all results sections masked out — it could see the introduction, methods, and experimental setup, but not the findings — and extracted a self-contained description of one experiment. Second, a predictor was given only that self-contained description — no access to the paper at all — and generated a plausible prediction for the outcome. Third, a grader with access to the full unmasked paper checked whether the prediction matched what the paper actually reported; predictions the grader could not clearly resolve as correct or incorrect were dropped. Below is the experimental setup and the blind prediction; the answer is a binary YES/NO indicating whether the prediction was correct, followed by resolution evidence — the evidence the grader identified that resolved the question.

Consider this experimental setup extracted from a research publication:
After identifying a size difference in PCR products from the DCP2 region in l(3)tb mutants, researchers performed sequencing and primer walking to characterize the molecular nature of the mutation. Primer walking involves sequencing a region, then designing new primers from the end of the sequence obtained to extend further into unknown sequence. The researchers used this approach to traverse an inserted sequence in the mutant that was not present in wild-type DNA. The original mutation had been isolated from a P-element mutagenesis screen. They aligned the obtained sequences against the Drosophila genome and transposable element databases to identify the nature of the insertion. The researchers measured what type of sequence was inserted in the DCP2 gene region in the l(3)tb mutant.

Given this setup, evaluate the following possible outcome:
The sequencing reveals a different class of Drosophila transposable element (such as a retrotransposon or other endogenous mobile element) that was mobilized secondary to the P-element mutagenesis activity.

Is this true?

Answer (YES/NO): YES